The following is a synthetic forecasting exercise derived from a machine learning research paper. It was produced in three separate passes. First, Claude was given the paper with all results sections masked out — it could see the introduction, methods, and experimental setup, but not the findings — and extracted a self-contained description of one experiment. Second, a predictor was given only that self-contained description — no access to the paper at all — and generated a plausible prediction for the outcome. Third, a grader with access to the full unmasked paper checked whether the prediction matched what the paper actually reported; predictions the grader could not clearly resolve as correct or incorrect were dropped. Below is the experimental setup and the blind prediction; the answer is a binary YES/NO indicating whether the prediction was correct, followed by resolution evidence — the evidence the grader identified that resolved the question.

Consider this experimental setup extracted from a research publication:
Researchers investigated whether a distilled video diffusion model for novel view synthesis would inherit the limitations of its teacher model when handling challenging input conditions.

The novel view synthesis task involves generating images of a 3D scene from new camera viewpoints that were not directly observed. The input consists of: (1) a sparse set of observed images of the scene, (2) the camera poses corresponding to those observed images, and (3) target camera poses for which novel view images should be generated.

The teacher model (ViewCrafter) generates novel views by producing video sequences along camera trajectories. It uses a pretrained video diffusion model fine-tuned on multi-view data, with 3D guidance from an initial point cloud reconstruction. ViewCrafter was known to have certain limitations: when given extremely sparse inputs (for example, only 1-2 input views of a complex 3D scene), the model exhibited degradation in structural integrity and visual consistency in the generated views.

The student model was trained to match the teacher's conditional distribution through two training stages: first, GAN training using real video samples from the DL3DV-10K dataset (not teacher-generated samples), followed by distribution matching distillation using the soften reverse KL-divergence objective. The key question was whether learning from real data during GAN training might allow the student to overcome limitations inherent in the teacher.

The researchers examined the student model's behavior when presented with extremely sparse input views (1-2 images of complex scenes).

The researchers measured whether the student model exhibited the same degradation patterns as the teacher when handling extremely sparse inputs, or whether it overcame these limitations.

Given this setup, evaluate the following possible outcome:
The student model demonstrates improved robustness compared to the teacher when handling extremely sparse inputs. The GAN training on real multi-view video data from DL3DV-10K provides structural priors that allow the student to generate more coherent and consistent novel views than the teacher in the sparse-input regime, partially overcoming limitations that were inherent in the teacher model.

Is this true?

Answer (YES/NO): NO